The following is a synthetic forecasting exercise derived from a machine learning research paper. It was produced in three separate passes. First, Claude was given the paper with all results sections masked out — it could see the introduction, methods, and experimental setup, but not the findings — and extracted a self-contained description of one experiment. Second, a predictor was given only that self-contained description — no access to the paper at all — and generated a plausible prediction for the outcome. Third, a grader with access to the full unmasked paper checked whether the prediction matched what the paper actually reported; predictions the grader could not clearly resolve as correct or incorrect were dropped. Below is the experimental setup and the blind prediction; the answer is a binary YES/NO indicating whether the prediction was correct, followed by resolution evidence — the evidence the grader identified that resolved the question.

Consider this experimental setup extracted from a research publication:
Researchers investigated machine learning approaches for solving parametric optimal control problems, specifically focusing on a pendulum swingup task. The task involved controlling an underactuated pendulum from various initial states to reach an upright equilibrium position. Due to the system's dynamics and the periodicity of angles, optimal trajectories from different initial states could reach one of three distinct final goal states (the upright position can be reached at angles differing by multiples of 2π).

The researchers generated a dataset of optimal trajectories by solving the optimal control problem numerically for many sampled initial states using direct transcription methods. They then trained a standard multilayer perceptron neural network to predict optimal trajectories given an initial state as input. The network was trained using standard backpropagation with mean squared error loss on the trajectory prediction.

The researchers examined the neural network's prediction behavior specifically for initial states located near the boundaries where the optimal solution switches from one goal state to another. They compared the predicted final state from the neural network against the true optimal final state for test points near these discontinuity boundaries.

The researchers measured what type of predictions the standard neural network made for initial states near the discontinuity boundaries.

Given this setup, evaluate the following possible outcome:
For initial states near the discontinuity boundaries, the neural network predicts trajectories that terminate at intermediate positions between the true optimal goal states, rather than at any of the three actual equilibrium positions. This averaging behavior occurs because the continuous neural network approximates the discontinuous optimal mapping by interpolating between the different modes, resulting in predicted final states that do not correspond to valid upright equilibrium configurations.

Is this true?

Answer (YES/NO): YES